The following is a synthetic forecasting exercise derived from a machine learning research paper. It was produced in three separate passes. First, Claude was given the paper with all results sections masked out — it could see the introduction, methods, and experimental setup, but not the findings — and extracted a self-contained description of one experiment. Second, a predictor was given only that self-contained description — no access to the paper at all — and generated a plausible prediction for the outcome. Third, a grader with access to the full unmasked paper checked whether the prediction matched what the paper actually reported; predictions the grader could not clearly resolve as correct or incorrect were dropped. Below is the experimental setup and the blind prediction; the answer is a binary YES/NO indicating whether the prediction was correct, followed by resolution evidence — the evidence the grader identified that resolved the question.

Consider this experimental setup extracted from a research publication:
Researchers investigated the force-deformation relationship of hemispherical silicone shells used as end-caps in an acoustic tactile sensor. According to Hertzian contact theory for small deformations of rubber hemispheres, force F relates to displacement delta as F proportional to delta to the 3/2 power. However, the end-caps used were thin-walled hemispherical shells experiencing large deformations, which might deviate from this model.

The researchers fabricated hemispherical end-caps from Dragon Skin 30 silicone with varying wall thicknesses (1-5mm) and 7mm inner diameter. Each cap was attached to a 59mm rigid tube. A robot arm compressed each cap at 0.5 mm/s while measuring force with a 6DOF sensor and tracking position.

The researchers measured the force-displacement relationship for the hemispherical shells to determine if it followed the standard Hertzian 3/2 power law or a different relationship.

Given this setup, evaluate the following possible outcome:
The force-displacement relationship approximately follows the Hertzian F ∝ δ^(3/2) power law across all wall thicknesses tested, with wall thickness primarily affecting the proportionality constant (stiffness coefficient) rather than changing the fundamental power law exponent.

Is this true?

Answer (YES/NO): NO